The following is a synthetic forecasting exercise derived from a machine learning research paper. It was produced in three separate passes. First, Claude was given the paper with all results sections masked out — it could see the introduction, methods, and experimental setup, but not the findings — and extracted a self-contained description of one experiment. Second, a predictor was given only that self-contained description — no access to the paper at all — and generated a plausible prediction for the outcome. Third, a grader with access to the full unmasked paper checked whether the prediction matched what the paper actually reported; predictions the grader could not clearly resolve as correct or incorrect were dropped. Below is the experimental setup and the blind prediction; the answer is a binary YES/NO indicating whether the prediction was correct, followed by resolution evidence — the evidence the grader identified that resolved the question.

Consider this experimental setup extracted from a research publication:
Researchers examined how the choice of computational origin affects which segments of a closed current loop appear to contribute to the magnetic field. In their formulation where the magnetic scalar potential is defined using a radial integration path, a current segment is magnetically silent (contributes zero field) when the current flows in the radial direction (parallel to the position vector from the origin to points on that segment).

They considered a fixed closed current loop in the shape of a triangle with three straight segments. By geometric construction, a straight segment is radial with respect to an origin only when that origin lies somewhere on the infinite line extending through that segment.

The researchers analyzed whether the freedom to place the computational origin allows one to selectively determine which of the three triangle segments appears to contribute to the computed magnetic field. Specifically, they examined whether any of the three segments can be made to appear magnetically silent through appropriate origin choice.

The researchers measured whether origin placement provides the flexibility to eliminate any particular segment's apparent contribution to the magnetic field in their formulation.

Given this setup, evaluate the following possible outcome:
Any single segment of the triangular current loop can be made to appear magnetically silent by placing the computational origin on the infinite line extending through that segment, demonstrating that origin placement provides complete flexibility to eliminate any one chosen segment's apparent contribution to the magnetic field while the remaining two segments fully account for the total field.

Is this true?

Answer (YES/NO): YES